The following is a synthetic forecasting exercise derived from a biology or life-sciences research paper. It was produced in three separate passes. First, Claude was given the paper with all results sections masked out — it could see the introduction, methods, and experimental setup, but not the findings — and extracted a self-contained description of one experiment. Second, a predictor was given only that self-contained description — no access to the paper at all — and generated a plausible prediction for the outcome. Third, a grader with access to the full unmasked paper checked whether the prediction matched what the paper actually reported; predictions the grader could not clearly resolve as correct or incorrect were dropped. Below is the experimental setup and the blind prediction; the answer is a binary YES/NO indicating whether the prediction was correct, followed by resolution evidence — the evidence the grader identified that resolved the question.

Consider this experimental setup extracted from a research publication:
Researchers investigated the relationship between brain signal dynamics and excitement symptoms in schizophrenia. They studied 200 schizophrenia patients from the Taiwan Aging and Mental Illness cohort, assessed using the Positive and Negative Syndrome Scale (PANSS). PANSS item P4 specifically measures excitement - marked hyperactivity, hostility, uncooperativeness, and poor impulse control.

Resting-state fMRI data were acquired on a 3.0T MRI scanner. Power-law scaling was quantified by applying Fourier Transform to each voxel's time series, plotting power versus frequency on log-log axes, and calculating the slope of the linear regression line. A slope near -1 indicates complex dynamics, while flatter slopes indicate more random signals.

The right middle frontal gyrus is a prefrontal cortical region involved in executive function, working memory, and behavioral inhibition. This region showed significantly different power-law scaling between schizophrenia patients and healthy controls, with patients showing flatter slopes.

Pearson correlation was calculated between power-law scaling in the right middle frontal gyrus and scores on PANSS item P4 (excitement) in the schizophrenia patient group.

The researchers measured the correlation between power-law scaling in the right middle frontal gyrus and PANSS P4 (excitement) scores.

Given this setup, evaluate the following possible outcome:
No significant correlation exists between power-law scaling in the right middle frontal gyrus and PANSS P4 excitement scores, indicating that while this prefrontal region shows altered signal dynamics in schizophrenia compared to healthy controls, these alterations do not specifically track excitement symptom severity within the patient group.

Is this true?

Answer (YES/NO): NO